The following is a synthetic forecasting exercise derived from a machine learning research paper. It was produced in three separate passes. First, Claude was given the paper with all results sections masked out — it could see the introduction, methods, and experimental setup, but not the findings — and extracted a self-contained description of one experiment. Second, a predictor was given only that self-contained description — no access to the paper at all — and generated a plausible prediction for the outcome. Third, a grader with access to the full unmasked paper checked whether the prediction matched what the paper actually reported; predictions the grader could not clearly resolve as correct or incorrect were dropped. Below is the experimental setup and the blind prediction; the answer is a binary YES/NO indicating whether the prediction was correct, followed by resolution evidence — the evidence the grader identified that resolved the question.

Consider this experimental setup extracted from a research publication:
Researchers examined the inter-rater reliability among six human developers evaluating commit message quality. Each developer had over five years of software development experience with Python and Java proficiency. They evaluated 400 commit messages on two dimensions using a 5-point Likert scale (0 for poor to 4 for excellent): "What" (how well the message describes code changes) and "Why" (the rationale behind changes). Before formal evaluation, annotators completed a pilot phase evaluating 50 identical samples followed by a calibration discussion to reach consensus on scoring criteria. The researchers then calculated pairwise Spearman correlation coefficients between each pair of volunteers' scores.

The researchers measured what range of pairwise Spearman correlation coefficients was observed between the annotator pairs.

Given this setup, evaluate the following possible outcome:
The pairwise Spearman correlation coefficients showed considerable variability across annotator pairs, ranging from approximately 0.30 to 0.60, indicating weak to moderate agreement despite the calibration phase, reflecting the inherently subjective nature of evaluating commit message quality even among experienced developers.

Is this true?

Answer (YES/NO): NO